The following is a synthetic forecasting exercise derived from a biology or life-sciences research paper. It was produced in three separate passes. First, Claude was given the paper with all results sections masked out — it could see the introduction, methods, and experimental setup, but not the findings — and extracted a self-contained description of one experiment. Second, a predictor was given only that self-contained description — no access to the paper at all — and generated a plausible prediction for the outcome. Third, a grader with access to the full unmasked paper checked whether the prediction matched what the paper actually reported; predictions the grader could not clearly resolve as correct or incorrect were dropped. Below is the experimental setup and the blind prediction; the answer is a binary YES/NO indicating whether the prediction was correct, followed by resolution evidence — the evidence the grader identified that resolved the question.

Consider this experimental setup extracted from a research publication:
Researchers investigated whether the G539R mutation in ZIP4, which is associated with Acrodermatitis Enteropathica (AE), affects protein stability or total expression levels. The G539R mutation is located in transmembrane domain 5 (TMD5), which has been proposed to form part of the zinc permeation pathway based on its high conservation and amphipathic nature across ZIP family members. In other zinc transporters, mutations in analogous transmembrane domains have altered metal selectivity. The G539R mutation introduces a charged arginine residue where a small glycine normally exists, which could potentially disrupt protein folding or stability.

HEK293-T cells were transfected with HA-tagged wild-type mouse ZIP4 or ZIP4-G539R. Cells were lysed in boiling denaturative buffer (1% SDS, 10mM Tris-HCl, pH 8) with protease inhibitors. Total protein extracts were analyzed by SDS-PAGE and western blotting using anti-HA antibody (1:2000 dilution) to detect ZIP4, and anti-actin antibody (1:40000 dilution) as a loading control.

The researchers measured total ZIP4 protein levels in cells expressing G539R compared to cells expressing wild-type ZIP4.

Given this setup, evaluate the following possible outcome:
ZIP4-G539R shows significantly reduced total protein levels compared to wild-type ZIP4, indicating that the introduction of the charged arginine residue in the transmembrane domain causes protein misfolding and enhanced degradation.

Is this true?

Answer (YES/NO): NO